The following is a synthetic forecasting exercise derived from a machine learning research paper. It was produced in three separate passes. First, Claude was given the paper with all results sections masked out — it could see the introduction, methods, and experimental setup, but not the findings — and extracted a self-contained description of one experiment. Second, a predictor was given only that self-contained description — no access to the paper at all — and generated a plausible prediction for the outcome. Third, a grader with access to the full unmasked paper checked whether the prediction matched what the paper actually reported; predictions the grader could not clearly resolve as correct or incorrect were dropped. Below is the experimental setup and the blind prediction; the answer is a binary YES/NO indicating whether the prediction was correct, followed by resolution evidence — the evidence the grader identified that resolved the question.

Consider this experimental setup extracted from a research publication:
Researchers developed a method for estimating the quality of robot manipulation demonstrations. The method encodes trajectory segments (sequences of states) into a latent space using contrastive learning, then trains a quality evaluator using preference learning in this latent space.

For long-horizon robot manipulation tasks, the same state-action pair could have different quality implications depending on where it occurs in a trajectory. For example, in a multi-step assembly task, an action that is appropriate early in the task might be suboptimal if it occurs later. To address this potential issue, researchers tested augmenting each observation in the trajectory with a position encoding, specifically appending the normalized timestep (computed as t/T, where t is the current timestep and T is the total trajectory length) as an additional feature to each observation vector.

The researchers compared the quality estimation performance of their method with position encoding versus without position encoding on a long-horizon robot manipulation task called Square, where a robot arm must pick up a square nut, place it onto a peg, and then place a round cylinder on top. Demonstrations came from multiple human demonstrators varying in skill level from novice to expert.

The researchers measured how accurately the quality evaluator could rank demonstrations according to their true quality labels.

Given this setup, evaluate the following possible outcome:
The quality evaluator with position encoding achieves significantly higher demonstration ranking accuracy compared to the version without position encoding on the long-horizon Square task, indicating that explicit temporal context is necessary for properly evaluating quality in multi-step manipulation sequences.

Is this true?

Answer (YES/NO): YES